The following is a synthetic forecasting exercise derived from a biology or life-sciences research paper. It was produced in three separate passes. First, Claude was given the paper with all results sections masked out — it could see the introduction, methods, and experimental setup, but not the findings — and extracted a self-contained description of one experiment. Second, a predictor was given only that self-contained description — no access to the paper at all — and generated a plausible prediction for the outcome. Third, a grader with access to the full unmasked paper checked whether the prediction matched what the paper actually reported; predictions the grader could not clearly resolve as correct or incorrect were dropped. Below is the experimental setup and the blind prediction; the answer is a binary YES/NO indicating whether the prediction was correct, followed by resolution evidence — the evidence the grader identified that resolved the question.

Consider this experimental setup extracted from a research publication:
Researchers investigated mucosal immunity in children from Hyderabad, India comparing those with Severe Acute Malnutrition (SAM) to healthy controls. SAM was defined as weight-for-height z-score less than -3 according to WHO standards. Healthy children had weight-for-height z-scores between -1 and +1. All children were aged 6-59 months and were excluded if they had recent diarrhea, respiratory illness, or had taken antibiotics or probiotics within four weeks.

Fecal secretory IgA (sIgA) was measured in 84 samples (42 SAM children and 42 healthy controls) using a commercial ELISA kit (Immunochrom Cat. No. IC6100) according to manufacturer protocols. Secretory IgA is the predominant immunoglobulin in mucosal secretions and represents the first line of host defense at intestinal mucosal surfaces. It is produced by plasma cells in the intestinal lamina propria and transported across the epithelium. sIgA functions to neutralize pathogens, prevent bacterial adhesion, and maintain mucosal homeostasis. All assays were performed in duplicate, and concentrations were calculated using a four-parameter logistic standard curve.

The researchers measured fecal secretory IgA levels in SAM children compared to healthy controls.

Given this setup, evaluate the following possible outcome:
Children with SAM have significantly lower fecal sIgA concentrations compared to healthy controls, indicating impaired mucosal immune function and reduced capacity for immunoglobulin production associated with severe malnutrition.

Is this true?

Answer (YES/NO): NO